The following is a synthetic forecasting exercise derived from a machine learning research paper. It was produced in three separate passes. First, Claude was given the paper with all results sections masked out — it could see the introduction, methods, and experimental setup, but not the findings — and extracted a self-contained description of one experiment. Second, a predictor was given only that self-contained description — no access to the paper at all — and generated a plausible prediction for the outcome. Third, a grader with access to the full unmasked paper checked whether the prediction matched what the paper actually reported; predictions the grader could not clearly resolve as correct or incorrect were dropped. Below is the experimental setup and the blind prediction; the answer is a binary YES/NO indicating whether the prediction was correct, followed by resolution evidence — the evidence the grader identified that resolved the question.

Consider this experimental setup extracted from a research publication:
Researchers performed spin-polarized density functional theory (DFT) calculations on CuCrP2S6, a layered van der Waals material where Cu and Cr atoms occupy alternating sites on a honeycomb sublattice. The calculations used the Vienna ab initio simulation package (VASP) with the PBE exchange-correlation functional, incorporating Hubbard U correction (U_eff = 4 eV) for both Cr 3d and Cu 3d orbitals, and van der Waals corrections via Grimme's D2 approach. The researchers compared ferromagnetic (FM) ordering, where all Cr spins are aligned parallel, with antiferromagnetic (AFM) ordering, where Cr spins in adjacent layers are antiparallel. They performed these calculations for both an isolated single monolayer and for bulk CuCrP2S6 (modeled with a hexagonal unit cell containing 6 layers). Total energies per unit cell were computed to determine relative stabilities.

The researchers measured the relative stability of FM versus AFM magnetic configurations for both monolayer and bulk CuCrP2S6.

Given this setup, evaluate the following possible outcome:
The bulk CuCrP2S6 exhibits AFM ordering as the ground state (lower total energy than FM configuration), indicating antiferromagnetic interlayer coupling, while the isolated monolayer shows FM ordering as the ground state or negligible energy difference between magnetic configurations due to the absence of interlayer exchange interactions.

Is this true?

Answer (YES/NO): YES